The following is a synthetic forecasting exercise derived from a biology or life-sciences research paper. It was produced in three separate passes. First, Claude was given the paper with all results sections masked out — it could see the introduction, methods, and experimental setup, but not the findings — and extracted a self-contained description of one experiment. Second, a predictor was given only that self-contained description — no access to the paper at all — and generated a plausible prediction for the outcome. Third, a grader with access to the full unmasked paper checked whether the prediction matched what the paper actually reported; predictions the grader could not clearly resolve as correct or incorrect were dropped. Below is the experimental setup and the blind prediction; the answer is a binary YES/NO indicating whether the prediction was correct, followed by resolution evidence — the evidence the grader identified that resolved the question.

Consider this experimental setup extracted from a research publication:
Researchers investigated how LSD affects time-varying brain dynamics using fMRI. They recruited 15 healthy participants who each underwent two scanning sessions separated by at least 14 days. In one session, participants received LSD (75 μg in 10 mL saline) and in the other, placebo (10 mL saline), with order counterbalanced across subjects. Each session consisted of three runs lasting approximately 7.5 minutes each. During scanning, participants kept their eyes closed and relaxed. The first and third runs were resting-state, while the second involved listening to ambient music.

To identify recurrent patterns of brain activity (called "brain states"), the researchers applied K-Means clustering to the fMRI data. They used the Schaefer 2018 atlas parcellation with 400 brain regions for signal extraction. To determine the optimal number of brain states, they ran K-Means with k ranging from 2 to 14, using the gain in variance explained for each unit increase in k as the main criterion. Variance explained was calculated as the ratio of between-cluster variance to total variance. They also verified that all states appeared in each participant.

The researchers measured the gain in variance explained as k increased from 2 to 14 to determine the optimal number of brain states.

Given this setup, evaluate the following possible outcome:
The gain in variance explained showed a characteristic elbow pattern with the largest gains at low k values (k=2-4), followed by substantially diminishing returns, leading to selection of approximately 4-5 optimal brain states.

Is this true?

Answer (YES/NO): YES